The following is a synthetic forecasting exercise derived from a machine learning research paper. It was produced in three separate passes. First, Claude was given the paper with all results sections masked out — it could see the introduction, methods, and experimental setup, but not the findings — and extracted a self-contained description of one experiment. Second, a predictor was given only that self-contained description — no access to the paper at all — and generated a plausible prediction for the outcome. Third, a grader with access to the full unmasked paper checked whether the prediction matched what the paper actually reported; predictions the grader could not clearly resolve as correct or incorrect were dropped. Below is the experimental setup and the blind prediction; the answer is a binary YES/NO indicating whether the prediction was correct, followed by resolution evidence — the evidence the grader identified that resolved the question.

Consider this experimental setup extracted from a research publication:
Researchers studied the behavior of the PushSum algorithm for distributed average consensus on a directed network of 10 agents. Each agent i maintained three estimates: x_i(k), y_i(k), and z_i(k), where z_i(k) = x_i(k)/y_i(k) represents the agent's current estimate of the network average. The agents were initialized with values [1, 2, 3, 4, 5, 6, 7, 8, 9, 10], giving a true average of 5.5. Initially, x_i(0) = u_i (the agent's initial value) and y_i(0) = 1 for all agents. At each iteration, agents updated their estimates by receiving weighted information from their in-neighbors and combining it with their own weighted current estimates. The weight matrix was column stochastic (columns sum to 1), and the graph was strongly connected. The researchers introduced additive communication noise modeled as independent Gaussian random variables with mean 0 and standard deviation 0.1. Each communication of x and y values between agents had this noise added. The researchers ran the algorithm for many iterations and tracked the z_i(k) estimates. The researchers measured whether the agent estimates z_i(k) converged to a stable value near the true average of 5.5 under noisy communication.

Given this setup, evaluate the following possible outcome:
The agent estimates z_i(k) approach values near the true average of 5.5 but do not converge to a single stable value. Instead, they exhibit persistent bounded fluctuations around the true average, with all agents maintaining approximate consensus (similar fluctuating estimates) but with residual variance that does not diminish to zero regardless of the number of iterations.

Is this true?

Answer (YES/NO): NO